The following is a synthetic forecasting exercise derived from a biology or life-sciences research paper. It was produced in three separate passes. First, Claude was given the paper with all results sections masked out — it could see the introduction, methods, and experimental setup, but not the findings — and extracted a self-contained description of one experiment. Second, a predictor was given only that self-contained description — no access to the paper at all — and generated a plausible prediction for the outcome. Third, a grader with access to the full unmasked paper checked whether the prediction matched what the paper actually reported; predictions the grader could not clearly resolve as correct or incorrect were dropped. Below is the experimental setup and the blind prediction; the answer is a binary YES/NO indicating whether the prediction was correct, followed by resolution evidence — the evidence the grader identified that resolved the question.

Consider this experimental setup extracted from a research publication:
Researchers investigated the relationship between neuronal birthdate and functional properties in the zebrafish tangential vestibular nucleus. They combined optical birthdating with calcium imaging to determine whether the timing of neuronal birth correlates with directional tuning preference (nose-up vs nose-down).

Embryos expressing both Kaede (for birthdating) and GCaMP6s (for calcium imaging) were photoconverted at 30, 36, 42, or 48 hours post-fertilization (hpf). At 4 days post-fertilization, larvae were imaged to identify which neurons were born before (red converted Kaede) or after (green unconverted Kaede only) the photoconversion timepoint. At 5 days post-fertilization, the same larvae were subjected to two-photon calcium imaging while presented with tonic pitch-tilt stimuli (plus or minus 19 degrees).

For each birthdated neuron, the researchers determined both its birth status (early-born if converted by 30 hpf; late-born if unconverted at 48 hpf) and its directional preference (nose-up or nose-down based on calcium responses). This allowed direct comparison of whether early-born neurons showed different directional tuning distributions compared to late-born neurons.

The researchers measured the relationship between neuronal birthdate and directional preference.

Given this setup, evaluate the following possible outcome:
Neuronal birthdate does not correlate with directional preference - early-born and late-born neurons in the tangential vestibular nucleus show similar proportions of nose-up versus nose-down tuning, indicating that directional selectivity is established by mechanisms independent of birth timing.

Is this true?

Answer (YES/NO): NO